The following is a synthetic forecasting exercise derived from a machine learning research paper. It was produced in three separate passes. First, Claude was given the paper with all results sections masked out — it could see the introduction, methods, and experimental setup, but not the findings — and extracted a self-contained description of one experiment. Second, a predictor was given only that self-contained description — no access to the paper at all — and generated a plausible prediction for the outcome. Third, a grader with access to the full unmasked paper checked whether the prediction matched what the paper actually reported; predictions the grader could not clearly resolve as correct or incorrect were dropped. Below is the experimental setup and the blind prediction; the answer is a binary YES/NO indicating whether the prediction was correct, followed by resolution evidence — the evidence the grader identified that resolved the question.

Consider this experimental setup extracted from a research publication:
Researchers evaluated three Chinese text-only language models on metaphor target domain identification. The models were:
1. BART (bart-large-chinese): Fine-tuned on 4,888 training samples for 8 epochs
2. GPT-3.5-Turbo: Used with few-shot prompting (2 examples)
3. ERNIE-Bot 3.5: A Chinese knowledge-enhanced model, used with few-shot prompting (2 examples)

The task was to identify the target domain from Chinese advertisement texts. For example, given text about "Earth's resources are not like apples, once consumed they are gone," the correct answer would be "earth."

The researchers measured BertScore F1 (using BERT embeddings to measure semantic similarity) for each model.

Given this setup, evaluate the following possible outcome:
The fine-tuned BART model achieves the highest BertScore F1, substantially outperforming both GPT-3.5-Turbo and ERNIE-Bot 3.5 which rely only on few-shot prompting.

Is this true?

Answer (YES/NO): YES